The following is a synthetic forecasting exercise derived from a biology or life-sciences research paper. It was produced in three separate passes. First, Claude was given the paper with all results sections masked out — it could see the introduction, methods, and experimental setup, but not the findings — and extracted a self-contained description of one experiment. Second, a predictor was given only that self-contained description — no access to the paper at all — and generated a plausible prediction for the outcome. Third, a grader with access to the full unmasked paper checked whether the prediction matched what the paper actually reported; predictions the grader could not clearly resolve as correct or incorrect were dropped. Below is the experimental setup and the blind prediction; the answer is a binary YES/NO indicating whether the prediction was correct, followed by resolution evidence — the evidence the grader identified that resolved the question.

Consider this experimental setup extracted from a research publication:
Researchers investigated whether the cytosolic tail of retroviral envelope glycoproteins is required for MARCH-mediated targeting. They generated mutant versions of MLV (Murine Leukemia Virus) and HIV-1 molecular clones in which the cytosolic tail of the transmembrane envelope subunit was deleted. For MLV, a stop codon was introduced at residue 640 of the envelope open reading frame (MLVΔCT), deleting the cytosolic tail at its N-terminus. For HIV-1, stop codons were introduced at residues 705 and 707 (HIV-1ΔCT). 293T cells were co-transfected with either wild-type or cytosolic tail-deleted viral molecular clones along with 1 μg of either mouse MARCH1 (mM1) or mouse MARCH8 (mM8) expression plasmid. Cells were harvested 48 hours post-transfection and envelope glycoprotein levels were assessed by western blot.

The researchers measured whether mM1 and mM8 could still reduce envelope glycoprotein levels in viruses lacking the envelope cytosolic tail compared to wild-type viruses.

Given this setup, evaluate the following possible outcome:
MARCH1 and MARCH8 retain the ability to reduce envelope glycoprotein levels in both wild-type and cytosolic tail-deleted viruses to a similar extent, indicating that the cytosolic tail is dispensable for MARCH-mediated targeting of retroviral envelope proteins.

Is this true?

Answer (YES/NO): NO